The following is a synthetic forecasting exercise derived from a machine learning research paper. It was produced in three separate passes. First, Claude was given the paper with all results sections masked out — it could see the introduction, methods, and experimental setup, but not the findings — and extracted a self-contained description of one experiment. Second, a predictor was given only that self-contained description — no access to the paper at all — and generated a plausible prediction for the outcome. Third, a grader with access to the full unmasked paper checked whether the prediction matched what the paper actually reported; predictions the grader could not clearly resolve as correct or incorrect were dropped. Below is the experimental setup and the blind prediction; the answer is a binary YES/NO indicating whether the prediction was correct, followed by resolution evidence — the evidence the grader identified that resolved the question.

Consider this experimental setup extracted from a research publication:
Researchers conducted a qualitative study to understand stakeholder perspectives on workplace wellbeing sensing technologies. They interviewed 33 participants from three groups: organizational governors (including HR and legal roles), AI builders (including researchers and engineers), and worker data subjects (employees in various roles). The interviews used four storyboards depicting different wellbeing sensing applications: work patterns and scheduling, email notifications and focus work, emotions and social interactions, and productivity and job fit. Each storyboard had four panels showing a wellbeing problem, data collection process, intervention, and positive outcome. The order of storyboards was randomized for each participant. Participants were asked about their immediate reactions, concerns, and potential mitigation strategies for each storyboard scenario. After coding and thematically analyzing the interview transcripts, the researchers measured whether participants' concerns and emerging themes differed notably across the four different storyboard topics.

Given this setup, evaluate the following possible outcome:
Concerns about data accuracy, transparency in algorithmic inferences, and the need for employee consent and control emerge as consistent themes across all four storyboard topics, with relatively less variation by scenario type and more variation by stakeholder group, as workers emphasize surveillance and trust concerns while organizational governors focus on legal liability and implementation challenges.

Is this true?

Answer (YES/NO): NO